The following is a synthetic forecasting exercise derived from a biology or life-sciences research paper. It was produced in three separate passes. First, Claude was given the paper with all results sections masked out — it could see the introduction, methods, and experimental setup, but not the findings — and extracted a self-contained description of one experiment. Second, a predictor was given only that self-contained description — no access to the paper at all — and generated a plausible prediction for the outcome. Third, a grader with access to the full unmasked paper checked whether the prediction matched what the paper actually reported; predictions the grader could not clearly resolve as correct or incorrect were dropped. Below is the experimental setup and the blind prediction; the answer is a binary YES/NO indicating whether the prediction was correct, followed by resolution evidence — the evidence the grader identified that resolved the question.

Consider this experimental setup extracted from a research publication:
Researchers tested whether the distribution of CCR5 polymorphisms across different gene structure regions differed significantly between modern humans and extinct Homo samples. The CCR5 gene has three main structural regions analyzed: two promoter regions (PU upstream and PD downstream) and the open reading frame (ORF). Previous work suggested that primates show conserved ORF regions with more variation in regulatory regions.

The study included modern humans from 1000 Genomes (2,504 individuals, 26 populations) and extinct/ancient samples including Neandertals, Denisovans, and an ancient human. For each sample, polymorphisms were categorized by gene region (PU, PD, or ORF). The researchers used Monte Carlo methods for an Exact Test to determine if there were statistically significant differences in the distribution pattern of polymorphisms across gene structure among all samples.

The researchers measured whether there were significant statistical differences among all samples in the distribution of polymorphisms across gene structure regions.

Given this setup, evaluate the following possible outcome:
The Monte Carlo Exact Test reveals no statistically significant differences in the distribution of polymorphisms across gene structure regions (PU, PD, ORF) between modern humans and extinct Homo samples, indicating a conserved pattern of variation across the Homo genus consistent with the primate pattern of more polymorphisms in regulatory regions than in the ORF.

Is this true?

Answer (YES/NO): YES